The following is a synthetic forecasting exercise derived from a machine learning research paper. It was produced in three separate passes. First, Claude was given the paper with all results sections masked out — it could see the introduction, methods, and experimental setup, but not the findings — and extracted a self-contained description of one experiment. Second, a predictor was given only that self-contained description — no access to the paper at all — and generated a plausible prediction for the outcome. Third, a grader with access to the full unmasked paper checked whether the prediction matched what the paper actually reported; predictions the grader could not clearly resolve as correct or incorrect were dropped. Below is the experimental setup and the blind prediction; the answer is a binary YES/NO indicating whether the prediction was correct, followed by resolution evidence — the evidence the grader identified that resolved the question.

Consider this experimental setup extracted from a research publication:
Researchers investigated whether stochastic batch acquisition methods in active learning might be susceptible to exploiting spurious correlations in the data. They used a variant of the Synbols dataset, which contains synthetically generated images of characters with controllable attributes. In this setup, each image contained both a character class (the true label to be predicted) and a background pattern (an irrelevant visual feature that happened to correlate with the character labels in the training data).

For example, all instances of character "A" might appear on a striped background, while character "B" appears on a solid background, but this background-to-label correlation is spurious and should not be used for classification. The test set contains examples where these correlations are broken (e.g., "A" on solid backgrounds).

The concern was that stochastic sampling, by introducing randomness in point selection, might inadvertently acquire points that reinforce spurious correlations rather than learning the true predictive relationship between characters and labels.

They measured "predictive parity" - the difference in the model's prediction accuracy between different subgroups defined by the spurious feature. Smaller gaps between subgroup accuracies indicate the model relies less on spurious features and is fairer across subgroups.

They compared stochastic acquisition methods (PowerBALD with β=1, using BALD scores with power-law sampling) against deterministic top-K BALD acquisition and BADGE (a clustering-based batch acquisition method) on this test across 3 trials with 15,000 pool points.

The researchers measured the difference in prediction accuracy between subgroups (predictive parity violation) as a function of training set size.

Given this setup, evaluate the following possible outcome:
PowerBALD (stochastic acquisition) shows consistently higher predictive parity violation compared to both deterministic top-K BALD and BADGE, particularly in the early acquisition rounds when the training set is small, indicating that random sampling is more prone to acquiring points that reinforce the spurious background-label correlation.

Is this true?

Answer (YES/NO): NO